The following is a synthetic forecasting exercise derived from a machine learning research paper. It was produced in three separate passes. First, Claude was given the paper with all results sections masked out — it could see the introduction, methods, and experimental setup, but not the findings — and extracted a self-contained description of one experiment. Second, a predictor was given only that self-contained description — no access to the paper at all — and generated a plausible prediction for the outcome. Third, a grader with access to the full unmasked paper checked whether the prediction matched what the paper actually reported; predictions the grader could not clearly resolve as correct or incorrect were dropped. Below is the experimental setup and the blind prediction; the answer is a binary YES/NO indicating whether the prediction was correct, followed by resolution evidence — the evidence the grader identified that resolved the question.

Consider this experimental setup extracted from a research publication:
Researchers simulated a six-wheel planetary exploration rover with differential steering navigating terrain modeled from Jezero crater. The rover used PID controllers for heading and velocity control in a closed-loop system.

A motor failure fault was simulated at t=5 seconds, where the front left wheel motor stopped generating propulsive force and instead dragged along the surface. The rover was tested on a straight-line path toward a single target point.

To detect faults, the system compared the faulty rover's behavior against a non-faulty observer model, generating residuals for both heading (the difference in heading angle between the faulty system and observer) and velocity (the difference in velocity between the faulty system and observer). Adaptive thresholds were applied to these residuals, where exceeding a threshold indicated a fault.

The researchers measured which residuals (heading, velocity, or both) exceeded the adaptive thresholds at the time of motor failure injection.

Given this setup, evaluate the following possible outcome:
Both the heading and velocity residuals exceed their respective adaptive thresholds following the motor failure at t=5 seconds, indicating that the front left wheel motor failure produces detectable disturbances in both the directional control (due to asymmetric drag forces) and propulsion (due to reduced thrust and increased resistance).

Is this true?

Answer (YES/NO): YES